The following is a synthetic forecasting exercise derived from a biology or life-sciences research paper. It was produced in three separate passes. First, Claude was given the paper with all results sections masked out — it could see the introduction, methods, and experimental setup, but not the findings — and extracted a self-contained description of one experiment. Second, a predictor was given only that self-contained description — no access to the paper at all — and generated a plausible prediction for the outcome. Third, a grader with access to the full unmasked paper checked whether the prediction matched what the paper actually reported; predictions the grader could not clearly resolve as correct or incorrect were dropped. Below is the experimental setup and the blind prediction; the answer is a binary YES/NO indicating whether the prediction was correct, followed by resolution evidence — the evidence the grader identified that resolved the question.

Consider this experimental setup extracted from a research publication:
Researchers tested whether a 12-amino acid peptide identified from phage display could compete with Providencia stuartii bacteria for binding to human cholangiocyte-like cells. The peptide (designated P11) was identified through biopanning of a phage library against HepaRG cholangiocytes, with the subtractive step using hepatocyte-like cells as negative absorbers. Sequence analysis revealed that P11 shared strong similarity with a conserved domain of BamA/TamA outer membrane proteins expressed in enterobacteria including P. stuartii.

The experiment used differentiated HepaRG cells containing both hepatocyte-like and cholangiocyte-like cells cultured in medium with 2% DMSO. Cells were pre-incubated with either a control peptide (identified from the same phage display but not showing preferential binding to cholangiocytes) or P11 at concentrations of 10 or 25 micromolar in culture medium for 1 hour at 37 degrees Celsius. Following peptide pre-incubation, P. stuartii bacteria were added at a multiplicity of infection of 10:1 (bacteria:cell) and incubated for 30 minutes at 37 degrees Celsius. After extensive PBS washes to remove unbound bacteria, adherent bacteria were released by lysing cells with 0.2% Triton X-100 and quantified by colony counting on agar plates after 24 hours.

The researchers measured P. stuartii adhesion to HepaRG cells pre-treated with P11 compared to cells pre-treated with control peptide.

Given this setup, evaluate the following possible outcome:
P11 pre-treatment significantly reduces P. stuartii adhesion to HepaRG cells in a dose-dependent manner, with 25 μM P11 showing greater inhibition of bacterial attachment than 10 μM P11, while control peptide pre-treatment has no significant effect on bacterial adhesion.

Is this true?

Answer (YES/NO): NO